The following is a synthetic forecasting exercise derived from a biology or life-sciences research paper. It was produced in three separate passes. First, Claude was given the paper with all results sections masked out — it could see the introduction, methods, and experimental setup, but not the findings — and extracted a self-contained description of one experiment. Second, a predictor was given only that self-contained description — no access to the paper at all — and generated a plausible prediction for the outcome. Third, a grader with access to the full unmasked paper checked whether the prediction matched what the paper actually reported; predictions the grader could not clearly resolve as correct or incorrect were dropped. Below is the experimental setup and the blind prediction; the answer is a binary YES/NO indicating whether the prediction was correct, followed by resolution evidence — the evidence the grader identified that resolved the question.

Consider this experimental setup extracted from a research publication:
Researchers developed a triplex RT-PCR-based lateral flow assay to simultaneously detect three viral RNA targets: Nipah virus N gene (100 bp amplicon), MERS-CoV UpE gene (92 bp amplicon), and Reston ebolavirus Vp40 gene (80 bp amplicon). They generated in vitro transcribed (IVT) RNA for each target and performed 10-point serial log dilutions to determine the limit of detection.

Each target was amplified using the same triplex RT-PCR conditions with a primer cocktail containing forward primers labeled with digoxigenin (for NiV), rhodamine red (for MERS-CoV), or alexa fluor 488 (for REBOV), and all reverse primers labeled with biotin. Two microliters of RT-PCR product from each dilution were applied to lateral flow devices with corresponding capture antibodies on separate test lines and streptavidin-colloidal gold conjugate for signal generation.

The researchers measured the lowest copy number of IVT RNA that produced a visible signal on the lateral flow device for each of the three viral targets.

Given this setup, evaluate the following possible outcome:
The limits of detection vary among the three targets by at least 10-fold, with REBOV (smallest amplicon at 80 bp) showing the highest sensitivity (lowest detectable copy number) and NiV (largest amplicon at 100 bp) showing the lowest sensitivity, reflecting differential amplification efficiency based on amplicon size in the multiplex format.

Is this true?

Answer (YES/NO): NO